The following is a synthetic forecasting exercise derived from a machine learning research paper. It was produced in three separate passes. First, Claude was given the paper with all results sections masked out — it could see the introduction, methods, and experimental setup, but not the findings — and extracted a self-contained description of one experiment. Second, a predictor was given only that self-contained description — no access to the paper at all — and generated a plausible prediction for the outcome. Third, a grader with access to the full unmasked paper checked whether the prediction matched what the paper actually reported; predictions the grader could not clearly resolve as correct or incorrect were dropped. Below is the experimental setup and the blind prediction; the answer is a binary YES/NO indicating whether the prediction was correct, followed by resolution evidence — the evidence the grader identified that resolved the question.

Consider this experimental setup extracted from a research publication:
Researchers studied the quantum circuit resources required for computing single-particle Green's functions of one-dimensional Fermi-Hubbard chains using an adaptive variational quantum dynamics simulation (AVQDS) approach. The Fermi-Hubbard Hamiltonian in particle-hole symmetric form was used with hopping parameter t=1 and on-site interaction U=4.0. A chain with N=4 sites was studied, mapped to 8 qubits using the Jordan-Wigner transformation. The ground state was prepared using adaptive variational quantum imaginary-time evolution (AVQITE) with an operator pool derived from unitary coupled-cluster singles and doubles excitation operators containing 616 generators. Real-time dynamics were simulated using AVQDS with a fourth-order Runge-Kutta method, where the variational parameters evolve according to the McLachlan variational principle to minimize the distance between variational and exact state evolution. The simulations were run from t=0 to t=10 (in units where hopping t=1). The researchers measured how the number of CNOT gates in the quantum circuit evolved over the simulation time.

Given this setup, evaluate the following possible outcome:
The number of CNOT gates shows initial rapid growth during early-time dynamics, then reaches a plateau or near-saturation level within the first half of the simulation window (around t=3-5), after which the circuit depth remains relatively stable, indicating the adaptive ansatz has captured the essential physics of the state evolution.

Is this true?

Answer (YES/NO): YES